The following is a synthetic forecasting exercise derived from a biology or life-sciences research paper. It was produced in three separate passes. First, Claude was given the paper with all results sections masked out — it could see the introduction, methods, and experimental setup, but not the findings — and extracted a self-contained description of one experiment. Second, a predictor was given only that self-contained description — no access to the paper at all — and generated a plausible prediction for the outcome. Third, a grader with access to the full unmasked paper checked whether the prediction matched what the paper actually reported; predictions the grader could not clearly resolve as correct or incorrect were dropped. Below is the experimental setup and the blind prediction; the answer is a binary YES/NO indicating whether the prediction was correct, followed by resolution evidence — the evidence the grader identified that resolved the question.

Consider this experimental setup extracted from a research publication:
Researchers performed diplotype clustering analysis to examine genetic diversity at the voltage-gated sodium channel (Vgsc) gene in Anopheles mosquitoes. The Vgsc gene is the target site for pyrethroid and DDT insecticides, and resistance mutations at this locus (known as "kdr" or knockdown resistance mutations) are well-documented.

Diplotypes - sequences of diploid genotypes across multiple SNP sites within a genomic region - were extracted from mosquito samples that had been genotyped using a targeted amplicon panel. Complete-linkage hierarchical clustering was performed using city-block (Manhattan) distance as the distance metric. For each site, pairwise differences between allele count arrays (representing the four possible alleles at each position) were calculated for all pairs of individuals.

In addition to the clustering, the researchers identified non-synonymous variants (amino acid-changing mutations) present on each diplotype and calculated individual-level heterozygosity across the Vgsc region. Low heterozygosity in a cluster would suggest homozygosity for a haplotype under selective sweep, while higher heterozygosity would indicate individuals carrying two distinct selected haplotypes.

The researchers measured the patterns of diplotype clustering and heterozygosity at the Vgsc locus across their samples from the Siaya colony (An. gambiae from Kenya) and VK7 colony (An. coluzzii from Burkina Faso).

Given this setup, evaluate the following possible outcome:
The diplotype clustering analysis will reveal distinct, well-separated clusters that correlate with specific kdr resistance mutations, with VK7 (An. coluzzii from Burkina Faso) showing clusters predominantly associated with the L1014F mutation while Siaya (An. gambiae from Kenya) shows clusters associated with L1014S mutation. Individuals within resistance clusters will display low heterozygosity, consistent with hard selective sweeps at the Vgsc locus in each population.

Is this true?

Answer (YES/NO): NO